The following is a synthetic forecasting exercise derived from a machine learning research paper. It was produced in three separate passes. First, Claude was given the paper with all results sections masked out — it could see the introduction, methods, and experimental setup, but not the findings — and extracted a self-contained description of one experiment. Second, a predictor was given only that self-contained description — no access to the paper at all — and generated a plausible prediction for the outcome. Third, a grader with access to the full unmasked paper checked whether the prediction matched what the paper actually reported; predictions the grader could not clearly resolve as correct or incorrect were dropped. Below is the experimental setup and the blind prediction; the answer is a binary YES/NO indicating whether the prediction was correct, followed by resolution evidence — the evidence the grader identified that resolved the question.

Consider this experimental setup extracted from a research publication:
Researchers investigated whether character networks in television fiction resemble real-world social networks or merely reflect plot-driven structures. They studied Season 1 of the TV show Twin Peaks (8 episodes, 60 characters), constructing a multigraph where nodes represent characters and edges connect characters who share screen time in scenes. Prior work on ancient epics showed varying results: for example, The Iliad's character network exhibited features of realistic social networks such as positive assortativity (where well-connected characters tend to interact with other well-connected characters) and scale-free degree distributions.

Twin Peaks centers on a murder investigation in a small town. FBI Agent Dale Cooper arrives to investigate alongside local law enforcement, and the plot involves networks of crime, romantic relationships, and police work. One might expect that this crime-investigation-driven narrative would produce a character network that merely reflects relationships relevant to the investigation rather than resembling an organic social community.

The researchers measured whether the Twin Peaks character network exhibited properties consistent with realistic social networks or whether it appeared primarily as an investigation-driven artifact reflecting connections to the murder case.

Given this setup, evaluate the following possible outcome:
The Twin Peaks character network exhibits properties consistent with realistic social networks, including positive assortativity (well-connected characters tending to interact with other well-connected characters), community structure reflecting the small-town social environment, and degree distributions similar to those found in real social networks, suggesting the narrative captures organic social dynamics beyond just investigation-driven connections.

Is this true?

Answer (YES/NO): NO